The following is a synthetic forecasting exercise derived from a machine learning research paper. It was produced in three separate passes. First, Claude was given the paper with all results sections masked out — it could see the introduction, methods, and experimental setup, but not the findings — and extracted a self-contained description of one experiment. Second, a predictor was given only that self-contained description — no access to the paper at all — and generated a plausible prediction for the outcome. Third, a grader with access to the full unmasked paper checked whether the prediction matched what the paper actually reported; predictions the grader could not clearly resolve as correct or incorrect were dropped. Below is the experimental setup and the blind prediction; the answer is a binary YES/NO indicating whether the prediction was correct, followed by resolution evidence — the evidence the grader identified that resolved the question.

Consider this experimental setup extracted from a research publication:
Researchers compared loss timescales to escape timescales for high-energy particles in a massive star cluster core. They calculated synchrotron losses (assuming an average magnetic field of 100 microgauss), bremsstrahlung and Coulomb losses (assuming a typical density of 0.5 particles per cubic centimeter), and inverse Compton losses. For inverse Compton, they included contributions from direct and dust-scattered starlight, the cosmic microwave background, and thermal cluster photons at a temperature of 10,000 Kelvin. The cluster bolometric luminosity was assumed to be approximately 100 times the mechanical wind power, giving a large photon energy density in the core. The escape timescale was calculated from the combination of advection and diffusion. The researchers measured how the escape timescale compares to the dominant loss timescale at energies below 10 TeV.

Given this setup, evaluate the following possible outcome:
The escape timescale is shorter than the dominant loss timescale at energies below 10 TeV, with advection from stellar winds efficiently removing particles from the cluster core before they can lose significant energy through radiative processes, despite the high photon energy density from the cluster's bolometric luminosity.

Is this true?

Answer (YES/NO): YES